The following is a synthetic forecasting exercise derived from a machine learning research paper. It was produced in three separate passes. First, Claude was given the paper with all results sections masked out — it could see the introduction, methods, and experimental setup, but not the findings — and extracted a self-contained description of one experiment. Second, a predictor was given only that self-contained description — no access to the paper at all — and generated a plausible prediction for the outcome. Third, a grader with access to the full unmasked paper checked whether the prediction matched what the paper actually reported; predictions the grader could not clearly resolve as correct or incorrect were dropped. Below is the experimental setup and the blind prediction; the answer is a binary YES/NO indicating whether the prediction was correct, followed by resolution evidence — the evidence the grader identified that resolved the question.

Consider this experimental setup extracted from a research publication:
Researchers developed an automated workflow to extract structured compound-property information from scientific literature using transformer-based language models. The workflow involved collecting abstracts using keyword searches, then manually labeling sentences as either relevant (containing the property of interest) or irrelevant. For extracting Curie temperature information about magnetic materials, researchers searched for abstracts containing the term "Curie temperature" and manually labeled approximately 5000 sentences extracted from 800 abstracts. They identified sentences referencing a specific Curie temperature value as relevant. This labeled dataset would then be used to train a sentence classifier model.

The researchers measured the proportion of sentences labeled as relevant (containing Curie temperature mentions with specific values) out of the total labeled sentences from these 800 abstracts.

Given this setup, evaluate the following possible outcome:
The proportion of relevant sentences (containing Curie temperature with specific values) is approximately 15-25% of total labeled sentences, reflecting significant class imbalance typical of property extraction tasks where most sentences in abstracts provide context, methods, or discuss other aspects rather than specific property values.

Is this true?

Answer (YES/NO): NO